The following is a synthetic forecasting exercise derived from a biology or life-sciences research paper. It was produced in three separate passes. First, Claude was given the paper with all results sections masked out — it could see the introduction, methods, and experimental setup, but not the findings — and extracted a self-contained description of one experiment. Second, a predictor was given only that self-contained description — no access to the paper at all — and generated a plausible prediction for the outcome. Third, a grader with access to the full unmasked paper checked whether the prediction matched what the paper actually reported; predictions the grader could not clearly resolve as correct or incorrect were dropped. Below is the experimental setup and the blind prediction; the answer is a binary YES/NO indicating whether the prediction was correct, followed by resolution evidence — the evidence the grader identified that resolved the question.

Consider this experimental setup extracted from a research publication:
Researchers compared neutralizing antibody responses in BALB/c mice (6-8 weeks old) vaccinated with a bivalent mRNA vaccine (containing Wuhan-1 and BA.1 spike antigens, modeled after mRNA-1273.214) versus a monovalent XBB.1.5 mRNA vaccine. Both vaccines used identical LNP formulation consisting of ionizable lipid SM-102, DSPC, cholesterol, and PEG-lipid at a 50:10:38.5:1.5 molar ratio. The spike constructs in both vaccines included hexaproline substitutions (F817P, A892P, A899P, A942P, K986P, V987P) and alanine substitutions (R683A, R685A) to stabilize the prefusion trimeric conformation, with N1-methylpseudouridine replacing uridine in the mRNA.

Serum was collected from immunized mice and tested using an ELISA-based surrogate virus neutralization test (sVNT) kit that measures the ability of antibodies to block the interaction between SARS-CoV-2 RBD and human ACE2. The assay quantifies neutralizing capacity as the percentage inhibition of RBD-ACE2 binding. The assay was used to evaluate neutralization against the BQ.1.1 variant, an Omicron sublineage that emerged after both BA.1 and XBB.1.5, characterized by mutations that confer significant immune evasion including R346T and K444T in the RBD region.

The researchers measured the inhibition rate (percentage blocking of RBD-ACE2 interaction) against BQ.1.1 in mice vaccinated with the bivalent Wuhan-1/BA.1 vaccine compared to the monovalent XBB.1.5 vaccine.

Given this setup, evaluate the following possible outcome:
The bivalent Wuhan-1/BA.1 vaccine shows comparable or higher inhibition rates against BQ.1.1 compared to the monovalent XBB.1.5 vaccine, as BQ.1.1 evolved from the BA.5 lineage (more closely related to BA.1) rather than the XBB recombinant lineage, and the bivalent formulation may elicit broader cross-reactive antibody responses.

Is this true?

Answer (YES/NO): NO